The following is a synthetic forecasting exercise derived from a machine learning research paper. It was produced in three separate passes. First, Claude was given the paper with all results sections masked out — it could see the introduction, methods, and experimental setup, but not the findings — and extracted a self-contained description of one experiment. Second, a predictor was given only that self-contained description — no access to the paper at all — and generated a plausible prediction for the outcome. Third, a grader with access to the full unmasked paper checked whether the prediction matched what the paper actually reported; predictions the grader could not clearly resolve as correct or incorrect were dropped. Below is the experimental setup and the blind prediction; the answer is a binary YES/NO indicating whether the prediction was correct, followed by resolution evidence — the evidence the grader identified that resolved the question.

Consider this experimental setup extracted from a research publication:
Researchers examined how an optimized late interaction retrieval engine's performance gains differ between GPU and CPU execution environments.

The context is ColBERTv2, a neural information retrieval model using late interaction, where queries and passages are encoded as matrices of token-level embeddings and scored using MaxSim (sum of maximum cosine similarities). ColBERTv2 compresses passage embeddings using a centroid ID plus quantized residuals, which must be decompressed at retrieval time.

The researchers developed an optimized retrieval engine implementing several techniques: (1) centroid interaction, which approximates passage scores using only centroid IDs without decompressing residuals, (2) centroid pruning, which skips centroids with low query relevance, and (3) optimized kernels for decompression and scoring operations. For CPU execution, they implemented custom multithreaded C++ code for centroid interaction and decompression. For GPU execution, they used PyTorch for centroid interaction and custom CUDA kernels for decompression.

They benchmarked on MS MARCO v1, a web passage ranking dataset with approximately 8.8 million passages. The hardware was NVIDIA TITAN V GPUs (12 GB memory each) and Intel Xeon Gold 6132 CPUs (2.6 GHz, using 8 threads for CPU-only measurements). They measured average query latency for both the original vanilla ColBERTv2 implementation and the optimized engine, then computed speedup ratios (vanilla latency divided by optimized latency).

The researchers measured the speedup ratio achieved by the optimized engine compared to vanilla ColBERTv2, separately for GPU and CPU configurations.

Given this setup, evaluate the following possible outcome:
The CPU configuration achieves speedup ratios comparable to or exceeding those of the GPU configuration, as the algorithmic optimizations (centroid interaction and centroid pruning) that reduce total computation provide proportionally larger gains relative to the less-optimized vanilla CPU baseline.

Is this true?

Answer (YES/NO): YES